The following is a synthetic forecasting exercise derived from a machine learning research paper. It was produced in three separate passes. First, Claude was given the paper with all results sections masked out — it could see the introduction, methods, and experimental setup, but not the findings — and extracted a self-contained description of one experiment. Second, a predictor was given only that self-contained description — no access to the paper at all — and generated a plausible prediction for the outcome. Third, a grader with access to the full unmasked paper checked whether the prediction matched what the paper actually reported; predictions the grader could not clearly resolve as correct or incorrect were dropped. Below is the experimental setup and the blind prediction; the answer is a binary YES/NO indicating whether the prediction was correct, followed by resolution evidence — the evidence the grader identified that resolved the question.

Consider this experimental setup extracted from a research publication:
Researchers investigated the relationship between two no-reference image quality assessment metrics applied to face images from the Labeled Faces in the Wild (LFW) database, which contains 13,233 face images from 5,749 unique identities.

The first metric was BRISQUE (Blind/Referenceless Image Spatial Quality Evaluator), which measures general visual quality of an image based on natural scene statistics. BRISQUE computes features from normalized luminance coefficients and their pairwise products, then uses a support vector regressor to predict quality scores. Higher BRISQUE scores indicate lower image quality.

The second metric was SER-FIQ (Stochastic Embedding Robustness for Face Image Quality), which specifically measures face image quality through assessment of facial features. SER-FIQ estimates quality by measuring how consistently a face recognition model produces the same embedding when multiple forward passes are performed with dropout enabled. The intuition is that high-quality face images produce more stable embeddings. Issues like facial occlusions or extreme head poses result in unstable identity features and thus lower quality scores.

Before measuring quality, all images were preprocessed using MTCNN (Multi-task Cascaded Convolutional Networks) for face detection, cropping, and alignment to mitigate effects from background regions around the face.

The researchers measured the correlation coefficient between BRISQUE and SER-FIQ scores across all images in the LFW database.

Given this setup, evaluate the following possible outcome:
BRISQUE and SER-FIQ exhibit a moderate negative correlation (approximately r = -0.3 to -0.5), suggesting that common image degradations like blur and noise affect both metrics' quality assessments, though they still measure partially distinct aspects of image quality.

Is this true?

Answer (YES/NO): NO